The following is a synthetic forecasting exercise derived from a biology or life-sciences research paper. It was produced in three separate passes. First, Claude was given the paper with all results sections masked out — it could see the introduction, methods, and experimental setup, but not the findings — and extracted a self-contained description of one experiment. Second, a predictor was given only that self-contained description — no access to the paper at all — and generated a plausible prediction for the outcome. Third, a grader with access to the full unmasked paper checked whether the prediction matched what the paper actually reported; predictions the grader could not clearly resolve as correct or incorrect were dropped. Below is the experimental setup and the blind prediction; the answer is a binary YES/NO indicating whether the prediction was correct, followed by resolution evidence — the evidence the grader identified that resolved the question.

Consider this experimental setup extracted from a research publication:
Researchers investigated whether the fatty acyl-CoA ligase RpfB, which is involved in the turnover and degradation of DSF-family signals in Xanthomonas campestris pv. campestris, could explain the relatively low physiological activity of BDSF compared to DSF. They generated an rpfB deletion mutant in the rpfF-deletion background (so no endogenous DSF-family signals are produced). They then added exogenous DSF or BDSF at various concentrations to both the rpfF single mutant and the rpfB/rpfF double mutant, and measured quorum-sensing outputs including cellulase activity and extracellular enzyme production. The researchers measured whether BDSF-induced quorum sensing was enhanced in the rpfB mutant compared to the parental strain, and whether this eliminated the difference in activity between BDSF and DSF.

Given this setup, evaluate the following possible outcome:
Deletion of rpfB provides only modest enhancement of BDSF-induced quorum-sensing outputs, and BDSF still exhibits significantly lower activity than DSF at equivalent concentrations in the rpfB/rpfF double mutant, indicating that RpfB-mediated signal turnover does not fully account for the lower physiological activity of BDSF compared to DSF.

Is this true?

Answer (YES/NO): NO